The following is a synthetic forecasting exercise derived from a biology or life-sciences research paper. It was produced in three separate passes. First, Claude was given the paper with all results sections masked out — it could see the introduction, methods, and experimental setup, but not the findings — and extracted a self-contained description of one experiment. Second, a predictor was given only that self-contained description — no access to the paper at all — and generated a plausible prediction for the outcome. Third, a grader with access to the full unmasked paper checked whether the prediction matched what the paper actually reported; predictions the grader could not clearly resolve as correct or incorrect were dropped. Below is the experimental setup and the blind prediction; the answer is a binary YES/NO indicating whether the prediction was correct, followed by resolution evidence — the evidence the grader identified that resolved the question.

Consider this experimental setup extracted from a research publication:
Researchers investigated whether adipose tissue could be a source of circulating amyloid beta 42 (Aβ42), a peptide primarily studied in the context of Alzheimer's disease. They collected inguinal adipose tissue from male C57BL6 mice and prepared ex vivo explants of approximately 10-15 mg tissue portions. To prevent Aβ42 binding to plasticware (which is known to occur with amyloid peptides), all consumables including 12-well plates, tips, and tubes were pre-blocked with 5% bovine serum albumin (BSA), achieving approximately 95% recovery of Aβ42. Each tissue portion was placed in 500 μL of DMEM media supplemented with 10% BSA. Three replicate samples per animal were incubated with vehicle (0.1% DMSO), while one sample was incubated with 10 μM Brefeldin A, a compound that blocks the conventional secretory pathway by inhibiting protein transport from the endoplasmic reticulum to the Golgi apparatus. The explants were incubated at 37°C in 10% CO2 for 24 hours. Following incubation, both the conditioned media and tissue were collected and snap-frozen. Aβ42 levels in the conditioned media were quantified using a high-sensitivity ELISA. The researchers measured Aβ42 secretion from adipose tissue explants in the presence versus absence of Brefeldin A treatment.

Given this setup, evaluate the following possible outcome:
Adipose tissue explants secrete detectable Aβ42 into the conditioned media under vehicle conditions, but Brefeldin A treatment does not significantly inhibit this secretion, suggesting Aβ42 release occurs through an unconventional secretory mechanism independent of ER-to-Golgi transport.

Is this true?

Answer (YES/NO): NO